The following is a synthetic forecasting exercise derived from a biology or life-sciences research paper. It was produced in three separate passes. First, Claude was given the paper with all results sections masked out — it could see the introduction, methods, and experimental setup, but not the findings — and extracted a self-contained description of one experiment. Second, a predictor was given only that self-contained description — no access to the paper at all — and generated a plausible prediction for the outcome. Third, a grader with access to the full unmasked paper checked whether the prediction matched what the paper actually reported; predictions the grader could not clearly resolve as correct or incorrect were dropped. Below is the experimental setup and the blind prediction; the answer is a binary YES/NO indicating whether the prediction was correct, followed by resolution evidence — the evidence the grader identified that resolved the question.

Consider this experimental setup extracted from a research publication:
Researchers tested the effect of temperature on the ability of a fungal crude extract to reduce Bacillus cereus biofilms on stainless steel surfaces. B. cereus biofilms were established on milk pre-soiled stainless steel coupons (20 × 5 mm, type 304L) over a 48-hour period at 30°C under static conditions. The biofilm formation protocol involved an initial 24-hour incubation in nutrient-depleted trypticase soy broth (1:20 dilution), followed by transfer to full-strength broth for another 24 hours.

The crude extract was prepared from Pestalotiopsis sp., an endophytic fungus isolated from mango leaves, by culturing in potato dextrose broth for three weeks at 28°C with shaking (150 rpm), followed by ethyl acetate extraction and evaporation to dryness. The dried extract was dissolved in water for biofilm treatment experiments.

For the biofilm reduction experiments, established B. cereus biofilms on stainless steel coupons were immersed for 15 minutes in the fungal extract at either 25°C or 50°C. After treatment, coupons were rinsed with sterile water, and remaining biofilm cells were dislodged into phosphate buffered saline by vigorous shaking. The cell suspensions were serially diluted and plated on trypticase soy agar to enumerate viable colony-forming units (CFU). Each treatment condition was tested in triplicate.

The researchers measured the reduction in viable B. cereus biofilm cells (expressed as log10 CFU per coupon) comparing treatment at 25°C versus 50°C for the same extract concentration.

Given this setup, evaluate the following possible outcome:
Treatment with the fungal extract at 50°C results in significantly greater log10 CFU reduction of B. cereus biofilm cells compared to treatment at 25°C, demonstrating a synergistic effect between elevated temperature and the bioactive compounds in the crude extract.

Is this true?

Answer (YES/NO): NO